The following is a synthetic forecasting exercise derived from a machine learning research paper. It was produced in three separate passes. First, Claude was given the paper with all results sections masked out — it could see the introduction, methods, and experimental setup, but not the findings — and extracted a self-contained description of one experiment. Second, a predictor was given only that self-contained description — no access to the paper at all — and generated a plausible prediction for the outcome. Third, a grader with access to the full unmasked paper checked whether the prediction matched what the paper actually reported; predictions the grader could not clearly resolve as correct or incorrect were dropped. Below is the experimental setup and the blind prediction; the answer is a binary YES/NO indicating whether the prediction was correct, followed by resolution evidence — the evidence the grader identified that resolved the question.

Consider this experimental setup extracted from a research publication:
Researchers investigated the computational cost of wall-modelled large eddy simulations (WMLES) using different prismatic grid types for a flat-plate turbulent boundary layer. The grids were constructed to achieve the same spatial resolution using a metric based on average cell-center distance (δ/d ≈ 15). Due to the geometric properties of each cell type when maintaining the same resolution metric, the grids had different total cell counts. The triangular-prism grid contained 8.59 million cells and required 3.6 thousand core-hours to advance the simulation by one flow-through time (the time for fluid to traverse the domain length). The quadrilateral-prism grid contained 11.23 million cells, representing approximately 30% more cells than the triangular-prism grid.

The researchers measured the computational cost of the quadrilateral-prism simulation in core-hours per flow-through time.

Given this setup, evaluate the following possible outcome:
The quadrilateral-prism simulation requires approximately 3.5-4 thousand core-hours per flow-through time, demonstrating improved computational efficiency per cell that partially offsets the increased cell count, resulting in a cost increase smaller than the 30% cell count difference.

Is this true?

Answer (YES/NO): NO